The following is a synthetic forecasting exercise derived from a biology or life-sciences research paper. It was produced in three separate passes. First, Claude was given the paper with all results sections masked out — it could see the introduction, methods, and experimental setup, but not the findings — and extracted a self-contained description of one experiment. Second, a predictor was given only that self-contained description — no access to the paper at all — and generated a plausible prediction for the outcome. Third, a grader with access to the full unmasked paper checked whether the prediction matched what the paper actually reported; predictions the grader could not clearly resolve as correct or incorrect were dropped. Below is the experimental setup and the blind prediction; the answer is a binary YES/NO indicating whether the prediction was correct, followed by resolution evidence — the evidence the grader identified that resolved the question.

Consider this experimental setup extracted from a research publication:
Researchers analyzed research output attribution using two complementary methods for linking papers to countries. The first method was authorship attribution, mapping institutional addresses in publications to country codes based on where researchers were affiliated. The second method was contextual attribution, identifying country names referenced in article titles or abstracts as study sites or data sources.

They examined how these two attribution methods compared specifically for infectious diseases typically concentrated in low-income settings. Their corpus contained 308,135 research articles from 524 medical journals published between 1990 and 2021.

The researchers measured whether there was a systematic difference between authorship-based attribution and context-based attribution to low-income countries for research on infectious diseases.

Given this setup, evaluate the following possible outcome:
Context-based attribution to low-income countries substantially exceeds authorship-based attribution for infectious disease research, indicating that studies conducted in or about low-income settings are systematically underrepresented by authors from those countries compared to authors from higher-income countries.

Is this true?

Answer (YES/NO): YES